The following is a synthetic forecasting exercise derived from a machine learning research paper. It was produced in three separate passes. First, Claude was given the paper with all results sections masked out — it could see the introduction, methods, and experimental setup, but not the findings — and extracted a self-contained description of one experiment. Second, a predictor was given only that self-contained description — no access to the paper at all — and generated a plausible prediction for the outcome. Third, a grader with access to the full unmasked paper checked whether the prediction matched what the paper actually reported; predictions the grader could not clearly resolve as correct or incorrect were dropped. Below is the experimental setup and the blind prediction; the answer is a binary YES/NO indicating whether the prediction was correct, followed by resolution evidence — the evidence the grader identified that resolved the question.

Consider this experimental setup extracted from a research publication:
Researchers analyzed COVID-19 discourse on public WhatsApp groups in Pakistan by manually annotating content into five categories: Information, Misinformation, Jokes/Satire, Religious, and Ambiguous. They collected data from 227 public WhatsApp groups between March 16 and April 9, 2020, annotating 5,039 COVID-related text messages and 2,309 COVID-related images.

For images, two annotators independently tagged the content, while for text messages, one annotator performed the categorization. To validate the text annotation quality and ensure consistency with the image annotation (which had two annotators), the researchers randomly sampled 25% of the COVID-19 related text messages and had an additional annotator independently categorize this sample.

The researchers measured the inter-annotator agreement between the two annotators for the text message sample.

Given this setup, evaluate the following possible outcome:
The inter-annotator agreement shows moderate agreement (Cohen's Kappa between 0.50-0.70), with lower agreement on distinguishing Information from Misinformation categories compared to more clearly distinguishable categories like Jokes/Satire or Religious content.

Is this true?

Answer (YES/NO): NO